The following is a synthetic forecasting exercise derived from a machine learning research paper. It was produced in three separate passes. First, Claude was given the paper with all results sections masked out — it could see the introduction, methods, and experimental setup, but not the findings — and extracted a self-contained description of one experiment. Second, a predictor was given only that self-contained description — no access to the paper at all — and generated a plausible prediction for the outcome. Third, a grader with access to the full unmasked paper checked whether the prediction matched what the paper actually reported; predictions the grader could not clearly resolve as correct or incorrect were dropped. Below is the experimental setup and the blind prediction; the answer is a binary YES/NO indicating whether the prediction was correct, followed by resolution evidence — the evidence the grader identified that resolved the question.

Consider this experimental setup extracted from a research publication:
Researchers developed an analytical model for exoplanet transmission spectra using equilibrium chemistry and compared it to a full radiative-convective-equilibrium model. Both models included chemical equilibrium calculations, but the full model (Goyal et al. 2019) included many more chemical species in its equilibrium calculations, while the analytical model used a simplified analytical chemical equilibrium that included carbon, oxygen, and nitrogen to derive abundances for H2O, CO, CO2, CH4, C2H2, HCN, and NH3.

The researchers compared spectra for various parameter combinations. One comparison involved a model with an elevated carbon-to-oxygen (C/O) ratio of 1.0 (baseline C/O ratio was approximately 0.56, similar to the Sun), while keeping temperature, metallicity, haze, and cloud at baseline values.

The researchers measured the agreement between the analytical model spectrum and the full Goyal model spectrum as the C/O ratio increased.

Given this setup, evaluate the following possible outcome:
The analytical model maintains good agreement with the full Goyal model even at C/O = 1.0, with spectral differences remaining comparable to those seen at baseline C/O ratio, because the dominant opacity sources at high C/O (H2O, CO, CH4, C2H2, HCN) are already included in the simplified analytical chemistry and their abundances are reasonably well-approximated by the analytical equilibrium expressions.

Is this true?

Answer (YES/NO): NO